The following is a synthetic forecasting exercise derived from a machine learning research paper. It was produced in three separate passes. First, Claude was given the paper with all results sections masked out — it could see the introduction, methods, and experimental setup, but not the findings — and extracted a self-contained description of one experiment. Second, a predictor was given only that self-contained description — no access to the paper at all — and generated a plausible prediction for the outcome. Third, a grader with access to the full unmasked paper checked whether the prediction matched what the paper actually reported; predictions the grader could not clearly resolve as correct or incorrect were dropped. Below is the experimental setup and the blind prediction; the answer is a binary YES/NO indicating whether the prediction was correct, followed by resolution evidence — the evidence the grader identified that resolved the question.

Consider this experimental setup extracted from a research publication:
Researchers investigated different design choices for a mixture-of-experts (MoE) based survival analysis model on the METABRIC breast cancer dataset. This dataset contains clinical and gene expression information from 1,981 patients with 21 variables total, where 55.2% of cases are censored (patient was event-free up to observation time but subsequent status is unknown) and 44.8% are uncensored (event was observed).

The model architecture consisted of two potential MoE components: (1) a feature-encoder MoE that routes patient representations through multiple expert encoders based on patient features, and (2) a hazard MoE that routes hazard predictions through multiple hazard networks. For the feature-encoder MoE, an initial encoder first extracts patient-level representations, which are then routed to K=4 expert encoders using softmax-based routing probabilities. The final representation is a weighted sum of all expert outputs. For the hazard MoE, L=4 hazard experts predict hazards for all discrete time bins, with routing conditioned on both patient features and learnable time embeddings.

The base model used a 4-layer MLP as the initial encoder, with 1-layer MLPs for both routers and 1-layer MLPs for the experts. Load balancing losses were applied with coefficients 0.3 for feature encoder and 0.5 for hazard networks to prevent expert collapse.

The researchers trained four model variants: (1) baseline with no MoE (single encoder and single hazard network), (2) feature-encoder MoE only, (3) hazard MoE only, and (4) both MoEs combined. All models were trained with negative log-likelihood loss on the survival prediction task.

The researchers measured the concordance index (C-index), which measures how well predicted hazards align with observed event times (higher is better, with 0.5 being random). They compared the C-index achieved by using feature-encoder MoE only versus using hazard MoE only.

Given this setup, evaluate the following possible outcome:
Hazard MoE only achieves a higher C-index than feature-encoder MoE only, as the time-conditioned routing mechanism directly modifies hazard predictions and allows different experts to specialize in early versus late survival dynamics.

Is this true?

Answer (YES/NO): YES